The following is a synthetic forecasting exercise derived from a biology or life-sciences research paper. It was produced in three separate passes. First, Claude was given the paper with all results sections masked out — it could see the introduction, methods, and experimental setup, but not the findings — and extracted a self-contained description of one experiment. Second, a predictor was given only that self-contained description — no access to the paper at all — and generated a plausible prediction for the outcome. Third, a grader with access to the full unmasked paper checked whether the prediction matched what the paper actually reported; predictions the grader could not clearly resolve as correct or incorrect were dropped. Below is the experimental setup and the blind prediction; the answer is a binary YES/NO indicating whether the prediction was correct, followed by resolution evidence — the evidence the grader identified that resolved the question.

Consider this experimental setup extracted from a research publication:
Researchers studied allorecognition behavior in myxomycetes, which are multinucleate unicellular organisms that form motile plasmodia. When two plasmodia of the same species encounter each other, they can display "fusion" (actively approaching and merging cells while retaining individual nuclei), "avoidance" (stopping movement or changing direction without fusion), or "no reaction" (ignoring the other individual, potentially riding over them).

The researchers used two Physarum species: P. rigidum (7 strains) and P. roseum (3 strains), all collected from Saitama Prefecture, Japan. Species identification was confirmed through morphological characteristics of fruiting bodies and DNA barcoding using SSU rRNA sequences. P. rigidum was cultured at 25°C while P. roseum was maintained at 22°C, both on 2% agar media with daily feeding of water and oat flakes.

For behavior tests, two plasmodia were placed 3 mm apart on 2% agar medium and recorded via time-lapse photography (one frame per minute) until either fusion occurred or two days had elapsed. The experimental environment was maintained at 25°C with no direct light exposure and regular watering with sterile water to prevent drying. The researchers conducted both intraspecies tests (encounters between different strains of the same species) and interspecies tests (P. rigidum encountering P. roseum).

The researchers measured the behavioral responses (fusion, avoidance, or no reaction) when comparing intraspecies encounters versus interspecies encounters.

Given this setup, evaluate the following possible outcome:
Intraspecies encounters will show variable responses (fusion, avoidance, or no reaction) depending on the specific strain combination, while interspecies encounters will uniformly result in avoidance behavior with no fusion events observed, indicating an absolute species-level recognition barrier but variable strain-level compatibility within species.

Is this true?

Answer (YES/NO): NO